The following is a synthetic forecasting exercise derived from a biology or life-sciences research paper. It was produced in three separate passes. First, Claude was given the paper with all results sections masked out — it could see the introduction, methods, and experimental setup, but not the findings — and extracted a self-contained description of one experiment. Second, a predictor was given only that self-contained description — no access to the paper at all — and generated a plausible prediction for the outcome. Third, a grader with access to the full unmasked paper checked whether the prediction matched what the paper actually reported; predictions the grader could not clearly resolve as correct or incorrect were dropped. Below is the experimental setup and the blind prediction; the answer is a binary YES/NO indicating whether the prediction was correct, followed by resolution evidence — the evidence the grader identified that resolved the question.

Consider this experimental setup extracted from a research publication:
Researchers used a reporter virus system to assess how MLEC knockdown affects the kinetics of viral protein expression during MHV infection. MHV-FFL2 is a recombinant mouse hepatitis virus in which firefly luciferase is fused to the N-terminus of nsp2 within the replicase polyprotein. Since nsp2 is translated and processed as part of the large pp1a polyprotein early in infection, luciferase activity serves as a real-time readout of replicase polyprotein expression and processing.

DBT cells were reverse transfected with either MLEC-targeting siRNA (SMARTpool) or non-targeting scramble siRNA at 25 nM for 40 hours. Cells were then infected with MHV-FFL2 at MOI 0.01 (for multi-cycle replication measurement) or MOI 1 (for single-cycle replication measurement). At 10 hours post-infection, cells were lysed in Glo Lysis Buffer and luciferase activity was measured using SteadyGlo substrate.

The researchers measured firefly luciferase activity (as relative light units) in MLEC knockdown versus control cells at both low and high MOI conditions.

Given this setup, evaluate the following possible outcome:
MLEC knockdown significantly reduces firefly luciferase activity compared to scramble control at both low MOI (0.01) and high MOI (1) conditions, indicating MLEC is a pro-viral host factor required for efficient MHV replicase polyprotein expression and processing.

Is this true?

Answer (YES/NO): YES